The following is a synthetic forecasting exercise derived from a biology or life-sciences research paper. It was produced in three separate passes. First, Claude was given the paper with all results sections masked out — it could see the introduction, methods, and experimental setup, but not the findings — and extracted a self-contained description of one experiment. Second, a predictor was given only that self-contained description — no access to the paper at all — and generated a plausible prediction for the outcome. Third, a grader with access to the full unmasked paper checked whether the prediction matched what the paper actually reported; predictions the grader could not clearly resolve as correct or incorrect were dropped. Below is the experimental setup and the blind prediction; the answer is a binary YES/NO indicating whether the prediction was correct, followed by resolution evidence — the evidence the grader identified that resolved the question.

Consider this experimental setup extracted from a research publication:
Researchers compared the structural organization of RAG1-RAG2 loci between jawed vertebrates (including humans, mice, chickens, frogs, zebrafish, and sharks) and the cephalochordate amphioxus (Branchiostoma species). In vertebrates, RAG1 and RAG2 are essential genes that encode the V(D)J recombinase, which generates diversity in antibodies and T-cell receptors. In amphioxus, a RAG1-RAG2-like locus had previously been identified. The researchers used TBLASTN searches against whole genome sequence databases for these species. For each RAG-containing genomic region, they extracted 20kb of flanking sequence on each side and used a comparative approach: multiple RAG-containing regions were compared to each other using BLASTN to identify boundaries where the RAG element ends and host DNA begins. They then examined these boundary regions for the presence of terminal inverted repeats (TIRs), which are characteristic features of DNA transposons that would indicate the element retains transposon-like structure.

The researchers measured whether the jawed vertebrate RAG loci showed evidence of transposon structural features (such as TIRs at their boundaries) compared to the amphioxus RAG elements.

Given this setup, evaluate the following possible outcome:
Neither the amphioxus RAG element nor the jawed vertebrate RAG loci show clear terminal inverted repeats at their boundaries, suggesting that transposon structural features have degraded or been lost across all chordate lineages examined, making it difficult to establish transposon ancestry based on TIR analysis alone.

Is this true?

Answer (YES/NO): NO